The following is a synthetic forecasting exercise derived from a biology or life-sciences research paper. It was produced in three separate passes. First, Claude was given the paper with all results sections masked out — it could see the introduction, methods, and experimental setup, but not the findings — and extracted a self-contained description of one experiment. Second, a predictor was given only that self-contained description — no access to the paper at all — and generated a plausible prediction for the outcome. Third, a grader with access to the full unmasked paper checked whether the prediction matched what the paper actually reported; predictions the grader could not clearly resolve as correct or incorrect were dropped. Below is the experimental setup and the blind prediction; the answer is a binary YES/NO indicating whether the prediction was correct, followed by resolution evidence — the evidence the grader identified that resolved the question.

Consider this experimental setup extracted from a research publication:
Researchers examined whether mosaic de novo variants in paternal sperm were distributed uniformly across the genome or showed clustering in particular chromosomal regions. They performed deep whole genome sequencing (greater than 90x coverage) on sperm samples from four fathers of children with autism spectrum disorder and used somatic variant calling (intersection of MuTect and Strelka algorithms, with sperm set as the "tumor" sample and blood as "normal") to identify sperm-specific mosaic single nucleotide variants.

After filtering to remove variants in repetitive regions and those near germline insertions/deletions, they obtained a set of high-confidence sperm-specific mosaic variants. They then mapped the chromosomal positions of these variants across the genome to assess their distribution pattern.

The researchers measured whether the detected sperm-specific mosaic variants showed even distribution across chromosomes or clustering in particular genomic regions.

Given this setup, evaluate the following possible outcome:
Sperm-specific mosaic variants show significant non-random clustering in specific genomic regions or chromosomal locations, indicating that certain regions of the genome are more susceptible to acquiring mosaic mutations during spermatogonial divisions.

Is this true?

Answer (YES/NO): NO